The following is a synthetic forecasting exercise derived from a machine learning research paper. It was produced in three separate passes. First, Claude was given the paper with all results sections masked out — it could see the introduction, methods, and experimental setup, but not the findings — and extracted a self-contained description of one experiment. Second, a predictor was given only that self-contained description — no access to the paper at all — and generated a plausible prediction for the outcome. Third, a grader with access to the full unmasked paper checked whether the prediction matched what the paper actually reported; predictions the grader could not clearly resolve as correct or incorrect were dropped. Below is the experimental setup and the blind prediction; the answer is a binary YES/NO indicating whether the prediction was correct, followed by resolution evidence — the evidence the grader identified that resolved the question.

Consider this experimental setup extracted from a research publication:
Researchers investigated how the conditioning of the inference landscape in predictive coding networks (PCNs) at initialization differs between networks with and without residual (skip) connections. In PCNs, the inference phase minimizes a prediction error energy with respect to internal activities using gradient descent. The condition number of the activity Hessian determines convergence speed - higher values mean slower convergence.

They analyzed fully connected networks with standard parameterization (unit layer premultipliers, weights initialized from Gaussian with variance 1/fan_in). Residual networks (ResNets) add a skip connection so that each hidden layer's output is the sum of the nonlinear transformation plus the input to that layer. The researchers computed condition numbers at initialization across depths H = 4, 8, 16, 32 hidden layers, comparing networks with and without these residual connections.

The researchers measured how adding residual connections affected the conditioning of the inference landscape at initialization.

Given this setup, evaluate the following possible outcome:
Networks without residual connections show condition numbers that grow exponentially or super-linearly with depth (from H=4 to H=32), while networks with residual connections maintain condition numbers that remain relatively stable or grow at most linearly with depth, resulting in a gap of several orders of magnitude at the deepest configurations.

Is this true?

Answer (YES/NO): NO